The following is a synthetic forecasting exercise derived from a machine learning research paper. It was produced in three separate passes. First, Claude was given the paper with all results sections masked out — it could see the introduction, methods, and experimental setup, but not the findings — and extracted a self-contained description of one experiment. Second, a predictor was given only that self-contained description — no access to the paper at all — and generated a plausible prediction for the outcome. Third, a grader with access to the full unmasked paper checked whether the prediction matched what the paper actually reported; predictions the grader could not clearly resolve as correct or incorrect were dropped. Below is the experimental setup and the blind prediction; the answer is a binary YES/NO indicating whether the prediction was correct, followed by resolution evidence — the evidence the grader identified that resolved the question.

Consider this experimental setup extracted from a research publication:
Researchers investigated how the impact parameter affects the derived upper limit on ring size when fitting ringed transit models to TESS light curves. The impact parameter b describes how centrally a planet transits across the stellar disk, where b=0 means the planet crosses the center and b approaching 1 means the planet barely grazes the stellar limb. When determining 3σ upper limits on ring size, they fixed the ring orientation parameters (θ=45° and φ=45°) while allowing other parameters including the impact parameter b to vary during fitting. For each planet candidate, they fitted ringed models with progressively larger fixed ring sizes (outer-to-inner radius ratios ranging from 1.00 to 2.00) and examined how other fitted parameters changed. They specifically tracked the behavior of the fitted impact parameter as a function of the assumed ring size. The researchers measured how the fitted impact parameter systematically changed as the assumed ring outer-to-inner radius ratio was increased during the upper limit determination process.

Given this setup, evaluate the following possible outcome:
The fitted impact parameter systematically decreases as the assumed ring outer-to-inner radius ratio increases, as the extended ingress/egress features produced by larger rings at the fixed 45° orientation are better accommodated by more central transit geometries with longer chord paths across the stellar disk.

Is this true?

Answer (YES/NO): NO